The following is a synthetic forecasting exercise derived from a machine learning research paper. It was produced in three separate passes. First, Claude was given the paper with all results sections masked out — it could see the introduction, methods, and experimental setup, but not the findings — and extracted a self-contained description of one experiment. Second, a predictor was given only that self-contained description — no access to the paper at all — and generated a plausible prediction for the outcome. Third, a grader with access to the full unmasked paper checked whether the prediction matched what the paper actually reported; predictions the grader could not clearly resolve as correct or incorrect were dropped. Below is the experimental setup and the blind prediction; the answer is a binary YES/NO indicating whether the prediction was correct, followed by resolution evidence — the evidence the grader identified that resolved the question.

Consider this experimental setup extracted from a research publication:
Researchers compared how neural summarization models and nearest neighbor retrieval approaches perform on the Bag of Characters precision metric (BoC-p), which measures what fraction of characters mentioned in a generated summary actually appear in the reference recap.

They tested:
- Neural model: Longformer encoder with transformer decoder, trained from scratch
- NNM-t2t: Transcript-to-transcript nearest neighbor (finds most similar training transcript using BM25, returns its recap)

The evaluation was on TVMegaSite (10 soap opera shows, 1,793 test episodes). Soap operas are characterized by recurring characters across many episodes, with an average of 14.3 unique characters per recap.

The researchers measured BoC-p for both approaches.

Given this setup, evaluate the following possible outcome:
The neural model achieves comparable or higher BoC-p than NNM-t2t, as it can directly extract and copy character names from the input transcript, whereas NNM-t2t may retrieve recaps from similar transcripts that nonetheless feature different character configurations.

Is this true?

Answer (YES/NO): YES